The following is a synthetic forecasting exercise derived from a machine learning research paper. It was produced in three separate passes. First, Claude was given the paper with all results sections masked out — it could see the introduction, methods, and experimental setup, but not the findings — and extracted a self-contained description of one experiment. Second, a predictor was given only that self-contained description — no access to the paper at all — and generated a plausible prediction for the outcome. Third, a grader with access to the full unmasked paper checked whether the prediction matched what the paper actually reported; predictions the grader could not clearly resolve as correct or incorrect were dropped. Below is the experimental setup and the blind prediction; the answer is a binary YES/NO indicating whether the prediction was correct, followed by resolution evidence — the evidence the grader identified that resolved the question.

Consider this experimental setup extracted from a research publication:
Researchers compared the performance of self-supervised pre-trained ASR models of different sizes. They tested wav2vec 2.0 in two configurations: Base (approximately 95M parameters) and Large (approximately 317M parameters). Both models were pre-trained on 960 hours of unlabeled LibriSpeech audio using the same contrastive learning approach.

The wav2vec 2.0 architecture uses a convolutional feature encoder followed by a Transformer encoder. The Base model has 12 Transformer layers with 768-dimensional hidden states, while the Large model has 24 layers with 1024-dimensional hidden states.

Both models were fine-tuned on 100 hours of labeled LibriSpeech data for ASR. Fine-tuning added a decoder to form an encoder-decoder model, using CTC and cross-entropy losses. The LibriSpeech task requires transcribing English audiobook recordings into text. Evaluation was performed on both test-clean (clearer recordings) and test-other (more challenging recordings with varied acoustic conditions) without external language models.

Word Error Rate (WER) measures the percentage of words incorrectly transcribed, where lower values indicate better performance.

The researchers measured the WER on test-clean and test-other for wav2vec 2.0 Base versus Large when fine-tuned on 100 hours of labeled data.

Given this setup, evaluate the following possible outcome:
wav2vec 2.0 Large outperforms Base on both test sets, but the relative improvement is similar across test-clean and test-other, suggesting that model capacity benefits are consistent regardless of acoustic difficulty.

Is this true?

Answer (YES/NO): NO